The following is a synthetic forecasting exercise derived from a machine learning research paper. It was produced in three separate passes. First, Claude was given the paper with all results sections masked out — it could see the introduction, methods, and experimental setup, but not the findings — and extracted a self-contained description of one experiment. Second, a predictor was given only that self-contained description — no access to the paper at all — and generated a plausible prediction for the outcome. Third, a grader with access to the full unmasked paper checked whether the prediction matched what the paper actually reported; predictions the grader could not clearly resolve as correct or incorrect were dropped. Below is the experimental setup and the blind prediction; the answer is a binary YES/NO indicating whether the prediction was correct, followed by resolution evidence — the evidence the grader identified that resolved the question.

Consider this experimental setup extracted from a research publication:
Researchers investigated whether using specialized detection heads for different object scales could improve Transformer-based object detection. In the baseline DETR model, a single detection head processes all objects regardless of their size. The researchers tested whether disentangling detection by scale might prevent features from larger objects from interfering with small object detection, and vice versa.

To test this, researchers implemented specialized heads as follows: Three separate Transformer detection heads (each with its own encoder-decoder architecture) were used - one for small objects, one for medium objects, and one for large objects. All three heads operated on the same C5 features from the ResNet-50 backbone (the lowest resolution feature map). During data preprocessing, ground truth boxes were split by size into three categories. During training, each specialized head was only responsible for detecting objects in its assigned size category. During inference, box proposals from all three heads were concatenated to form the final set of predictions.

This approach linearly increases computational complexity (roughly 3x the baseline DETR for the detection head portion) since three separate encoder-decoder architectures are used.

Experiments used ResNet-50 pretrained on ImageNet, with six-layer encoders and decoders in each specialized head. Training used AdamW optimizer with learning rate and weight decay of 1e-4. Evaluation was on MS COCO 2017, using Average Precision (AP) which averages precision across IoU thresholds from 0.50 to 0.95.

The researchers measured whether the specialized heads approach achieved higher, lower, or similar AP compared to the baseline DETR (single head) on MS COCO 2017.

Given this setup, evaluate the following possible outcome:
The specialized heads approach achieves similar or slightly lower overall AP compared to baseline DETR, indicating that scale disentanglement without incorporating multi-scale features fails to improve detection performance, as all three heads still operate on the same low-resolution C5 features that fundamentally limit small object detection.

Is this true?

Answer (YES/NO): NO